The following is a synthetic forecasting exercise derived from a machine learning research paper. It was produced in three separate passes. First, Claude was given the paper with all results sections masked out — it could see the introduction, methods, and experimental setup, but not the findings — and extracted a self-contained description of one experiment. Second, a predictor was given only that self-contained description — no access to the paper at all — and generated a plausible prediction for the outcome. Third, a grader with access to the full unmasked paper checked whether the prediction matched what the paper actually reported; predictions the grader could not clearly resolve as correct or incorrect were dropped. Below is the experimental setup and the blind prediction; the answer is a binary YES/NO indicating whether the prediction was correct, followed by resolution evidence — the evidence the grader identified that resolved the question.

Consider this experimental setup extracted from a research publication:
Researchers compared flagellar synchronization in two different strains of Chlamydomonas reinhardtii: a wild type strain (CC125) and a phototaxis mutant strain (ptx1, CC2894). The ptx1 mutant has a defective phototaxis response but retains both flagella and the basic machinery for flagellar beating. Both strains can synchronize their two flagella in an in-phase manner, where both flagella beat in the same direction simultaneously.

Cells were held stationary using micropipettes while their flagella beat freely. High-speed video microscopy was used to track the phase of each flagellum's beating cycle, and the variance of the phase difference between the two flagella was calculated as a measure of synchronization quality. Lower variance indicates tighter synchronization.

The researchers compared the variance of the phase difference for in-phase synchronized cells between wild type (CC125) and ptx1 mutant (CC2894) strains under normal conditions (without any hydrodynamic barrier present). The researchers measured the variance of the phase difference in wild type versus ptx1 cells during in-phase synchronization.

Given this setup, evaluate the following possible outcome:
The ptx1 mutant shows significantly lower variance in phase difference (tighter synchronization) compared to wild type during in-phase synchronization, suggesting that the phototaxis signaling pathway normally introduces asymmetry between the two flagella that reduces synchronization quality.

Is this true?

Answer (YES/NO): NO